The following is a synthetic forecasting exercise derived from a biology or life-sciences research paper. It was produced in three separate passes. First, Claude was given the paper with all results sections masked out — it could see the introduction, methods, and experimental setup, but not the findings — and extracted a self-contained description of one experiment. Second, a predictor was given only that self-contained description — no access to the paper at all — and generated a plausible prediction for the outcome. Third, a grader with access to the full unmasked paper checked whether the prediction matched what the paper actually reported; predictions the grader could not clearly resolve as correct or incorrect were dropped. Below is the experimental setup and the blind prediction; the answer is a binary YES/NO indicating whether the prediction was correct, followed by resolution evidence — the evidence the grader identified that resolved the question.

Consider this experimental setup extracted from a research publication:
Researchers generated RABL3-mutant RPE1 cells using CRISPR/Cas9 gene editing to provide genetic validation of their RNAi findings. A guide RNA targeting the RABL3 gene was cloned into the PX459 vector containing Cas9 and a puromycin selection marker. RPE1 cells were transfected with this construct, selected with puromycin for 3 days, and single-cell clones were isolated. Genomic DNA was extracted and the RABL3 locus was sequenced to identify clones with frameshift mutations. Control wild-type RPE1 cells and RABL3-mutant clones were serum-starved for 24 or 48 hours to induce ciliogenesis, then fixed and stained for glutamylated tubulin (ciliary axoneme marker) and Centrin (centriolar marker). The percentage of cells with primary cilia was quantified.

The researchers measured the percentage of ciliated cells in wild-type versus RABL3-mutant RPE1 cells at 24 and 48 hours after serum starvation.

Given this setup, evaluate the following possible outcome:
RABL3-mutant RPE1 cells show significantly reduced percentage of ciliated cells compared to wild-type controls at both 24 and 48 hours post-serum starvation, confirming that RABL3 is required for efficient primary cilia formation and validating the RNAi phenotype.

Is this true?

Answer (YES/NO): YES